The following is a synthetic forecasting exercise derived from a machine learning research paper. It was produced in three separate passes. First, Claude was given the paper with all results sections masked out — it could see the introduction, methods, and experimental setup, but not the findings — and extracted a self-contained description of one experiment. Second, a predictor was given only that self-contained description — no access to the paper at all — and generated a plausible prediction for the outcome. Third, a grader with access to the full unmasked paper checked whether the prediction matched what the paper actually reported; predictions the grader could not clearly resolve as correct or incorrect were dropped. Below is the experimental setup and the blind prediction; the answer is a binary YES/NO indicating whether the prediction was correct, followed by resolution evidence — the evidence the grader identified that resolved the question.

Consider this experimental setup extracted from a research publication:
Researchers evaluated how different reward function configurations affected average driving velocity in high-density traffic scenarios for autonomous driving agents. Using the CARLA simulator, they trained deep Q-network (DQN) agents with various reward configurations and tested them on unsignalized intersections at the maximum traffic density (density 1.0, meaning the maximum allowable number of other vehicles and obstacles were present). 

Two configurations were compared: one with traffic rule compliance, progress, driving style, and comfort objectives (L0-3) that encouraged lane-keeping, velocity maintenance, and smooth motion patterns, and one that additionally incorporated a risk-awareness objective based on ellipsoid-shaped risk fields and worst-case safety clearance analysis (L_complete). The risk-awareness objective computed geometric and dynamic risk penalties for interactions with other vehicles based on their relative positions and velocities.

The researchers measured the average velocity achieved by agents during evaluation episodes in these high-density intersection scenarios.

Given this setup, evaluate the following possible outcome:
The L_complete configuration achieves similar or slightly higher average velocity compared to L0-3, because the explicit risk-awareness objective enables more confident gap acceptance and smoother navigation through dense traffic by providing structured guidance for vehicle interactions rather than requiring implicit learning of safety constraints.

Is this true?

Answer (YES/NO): NO